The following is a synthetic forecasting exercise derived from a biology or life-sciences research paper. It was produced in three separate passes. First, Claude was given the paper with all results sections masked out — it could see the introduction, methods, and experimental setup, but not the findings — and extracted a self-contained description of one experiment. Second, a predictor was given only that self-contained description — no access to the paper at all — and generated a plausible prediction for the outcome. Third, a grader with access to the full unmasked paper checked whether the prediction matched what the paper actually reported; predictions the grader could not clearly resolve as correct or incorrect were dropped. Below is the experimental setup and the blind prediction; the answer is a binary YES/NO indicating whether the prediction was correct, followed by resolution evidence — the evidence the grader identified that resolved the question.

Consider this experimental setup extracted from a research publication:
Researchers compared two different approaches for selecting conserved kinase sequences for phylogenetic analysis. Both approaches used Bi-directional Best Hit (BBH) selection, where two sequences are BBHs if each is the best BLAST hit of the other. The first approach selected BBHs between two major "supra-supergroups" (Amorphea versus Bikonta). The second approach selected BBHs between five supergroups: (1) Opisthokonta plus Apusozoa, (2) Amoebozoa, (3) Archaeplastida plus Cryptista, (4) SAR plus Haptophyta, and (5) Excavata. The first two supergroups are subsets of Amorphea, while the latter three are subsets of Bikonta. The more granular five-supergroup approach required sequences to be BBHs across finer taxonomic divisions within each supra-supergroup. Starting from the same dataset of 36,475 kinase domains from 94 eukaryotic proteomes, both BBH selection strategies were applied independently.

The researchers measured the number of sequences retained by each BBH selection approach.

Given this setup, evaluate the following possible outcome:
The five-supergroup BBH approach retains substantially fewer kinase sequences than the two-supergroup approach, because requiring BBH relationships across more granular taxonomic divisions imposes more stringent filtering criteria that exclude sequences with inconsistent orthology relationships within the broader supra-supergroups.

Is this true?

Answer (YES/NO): NO